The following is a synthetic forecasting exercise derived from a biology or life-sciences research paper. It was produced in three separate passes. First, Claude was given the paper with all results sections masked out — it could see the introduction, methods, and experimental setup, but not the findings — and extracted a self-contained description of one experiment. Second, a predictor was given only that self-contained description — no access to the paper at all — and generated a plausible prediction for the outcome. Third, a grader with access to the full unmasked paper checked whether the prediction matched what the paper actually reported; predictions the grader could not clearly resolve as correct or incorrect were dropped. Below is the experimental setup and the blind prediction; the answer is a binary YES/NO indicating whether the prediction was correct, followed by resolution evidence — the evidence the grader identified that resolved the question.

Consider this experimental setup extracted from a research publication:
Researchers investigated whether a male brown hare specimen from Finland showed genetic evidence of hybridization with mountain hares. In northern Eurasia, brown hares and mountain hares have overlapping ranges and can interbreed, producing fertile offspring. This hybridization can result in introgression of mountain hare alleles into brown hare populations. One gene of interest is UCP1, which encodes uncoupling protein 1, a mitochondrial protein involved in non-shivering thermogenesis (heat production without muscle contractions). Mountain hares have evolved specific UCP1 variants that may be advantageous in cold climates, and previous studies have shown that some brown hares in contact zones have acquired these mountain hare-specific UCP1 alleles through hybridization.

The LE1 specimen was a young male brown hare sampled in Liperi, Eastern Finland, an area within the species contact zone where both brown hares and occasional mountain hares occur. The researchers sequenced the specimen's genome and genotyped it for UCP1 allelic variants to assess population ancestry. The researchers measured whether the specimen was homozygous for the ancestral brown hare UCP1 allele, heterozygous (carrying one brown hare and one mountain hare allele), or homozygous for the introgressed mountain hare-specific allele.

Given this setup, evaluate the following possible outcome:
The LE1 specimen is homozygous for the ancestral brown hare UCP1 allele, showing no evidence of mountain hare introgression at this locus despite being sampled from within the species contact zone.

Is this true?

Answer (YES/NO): YES